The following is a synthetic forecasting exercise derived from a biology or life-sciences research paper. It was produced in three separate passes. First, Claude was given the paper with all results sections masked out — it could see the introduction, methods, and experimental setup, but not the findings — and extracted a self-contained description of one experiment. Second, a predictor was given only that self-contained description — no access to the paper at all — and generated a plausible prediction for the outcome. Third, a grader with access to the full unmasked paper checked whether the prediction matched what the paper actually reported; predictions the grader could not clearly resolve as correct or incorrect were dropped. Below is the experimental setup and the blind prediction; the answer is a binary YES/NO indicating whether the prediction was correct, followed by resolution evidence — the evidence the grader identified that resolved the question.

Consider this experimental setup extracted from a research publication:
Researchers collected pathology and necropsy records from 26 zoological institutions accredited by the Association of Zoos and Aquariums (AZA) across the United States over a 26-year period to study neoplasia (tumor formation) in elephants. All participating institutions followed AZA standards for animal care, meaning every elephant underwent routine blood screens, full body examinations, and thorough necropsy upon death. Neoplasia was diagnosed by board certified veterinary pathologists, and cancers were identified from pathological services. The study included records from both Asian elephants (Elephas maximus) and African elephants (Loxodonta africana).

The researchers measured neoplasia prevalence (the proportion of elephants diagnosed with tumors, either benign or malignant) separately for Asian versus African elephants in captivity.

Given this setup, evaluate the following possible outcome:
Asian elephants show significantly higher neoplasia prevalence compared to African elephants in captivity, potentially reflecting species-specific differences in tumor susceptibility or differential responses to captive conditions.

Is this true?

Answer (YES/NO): YES